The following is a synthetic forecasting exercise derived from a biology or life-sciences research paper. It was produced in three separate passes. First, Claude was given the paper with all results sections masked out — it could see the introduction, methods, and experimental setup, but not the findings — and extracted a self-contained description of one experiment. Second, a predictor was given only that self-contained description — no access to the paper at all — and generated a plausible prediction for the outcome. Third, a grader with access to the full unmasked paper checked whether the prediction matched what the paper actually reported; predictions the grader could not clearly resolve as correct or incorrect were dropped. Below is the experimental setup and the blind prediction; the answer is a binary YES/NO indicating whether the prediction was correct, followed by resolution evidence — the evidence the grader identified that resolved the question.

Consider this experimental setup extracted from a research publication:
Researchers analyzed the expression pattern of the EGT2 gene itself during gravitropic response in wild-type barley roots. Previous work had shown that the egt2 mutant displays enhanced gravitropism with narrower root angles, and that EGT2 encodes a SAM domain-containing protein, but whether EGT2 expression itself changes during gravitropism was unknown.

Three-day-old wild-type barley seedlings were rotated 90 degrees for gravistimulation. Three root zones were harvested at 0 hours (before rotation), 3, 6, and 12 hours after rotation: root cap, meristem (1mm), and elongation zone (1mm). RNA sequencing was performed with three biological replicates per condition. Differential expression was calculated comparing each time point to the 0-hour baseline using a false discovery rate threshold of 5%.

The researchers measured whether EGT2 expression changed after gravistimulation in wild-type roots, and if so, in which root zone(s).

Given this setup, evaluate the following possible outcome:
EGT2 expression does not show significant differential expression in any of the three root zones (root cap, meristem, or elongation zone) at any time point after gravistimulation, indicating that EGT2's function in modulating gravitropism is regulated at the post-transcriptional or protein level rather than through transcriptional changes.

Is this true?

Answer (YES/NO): YES